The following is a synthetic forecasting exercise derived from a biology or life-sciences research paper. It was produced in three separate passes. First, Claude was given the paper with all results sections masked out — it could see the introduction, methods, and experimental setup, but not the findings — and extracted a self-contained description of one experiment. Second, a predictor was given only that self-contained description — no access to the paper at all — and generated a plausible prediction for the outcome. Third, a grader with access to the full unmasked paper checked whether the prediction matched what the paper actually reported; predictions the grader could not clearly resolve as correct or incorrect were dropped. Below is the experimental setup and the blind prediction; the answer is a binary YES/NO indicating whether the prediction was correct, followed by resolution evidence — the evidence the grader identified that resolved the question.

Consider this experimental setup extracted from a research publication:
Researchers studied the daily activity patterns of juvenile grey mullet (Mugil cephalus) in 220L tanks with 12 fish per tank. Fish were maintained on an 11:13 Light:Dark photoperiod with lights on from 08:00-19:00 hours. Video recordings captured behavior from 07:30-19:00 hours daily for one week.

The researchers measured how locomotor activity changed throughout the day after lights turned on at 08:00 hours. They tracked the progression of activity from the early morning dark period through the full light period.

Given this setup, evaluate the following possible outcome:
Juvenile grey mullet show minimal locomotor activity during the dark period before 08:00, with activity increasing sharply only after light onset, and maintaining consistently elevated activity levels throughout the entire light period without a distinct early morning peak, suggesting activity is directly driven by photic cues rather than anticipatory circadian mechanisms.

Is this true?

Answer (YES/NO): NO